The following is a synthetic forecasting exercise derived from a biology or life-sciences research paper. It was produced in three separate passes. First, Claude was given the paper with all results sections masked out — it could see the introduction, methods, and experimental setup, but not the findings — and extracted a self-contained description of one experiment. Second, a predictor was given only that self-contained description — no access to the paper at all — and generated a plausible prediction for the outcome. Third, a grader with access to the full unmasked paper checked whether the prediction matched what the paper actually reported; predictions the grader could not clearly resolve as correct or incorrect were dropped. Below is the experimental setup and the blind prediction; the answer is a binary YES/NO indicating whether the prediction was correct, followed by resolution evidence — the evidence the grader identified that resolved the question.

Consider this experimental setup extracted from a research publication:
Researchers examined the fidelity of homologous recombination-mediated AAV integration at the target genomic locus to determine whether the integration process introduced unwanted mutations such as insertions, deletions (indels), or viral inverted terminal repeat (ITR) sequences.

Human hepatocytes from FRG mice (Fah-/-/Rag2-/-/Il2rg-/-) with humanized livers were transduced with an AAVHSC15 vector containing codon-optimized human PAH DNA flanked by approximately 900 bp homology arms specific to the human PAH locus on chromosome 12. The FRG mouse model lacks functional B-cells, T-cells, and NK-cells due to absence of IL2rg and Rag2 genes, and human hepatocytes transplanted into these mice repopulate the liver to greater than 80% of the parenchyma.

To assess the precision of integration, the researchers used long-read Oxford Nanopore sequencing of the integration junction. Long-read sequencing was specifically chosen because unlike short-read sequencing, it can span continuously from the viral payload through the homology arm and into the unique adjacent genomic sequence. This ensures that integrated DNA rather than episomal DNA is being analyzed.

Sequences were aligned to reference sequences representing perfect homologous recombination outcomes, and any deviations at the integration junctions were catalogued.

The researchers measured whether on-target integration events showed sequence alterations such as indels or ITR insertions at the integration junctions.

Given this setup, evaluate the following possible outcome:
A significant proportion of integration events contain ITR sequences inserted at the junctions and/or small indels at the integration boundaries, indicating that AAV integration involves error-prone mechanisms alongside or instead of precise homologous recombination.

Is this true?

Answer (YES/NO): NO